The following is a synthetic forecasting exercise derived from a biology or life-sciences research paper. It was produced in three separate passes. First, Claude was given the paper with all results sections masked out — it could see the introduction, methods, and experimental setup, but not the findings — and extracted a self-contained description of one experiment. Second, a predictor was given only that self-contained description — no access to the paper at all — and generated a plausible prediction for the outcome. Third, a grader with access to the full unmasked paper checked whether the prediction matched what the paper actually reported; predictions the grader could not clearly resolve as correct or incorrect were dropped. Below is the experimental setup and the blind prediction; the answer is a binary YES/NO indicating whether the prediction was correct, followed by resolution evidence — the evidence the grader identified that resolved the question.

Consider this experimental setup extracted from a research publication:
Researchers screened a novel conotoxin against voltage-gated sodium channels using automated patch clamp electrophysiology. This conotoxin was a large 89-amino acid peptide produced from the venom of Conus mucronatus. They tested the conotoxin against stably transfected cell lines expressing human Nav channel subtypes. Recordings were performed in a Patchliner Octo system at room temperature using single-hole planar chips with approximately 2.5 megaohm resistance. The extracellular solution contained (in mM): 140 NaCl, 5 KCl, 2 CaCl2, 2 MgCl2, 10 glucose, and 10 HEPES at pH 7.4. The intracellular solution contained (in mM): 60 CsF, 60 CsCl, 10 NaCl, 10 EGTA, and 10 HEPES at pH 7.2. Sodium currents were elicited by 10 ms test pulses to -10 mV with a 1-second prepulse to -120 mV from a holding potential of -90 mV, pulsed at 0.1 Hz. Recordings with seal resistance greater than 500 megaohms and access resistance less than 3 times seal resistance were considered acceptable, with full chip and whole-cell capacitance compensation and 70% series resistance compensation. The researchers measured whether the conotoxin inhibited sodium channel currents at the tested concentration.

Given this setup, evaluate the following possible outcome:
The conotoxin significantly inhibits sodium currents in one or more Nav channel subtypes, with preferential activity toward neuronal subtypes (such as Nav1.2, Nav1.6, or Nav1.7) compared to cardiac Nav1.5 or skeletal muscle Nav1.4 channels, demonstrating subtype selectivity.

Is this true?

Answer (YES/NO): NO